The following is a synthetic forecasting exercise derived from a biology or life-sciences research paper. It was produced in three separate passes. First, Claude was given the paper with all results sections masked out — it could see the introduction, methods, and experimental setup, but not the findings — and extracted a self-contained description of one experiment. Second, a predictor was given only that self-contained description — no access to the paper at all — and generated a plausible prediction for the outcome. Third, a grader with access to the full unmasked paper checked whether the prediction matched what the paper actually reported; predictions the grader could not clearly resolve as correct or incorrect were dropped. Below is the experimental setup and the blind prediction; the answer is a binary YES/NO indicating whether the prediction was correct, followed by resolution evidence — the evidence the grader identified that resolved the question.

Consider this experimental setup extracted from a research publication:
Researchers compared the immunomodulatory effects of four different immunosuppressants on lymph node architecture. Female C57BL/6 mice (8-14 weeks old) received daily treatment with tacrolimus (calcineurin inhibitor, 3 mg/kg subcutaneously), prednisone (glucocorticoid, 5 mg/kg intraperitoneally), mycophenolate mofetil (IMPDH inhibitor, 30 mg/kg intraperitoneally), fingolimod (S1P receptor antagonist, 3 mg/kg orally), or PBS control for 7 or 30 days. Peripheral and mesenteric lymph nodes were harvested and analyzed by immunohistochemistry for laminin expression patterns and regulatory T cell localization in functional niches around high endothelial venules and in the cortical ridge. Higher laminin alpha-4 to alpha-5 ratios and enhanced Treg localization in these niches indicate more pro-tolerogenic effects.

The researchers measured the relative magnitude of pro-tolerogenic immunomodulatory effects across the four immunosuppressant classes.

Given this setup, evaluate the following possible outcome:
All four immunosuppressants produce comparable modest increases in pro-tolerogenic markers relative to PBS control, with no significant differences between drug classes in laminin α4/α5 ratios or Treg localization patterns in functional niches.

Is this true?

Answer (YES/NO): NO